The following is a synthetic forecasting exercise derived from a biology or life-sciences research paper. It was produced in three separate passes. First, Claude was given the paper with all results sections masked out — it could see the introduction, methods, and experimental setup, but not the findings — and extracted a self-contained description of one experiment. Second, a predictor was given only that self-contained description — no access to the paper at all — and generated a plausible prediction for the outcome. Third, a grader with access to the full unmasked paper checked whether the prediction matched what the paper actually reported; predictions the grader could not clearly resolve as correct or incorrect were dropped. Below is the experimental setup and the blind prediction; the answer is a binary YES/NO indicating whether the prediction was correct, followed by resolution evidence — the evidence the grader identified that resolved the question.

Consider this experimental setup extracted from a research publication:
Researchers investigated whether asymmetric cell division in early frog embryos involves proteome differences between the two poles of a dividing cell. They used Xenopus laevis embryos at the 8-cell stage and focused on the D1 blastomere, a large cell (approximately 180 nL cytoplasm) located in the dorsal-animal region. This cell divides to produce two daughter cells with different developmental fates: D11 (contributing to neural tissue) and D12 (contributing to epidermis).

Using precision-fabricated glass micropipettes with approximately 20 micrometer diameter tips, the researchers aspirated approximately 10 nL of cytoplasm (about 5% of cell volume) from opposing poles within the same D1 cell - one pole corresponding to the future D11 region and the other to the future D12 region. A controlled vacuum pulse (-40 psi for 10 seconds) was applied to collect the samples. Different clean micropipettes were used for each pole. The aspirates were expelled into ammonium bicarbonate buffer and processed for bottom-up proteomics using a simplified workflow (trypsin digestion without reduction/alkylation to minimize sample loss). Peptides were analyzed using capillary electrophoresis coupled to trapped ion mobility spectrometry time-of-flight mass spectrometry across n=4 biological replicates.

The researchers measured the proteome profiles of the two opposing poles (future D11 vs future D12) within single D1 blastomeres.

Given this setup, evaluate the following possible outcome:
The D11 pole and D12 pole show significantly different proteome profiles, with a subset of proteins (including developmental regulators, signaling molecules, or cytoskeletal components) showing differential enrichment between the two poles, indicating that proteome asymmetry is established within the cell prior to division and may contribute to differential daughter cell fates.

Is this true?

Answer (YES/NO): YES